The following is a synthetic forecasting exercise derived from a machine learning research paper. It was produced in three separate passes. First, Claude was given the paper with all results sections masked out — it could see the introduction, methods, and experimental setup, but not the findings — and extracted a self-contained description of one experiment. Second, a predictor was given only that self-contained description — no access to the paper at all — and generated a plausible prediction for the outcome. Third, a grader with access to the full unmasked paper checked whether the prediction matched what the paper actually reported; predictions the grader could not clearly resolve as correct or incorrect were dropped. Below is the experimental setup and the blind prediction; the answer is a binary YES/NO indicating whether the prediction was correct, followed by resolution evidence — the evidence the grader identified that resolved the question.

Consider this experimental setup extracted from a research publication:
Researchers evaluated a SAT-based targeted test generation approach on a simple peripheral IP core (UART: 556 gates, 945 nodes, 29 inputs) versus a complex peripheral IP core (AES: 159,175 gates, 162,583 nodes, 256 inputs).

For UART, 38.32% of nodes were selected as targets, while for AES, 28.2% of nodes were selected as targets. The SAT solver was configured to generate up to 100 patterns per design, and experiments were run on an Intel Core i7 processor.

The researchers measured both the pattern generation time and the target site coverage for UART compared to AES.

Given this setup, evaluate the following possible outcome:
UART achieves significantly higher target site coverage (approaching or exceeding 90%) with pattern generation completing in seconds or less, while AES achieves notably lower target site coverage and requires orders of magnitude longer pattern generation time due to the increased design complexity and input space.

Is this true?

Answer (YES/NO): YES